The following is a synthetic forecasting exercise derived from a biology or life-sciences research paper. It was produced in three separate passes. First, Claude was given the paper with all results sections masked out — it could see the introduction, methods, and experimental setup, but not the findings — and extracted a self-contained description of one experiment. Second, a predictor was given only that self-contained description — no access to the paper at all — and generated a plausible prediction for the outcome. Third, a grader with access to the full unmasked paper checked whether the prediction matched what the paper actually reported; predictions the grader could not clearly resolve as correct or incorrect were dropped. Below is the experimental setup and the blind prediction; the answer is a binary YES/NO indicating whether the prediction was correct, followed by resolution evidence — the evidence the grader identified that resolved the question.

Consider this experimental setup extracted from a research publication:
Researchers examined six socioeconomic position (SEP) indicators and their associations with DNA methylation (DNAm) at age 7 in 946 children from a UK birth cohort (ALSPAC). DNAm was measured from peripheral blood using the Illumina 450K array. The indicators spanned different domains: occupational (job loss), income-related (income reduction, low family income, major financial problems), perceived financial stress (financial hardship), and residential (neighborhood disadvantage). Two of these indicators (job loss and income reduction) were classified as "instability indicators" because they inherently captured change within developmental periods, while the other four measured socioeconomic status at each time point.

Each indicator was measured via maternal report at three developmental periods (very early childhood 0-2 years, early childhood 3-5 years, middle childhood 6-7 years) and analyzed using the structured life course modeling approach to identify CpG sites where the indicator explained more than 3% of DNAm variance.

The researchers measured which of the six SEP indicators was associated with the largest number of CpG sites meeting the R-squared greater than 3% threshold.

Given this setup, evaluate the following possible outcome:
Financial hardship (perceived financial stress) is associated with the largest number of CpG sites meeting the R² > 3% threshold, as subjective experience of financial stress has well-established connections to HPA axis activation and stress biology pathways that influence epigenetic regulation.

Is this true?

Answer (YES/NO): NO